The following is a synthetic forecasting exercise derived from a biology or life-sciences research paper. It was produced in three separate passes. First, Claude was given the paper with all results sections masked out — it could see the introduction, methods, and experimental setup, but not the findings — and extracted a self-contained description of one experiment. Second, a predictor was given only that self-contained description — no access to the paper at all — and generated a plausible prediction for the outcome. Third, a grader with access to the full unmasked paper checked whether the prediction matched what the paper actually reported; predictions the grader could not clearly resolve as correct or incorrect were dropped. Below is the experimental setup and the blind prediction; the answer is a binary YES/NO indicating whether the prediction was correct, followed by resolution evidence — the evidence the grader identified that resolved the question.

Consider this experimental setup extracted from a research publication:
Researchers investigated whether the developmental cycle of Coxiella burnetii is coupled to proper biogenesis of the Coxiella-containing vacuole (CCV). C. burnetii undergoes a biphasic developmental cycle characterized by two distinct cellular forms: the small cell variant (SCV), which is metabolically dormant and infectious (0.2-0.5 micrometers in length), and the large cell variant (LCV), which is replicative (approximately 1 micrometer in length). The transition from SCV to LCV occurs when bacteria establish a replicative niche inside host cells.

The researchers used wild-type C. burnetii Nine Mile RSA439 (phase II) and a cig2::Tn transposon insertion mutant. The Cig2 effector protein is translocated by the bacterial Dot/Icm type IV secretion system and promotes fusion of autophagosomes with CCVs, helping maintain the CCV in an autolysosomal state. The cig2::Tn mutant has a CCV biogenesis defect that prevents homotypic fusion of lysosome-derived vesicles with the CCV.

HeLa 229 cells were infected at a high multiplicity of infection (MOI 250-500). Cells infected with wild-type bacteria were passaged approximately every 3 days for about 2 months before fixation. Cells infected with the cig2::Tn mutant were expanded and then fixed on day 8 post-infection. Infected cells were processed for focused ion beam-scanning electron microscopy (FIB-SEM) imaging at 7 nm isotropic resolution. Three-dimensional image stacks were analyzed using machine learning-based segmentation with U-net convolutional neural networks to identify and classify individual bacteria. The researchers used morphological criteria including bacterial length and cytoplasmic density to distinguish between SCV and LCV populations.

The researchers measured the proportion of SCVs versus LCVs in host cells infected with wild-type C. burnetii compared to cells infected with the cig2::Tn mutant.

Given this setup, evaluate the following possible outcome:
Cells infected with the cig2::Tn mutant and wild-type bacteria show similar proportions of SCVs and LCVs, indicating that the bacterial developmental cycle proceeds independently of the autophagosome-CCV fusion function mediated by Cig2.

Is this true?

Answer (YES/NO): YES